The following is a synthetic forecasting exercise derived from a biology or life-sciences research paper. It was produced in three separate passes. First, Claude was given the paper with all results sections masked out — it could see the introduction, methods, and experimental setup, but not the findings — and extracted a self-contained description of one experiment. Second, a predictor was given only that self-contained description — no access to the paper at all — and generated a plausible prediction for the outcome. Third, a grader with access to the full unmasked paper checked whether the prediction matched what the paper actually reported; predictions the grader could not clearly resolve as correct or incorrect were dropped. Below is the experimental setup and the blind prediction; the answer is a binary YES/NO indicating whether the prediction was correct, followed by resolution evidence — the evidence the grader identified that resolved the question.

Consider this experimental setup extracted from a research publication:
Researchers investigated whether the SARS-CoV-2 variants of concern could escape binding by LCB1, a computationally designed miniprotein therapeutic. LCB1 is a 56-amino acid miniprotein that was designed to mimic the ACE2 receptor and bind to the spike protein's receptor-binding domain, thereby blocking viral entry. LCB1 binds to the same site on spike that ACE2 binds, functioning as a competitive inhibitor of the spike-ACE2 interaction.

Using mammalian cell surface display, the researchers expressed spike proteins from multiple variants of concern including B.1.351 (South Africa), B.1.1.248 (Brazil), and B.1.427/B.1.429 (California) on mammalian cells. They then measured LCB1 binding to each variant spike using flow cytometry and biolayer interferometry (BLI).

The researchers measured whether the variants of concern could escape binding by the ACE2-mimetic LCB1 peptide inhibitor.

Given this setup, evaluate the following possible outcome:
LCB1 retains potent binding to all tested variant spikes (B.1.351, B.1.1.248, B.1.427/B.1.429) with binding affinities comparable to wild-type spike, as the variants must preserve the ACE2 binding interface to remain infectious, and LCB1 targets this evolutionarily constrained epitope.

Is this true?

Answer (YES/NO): NO